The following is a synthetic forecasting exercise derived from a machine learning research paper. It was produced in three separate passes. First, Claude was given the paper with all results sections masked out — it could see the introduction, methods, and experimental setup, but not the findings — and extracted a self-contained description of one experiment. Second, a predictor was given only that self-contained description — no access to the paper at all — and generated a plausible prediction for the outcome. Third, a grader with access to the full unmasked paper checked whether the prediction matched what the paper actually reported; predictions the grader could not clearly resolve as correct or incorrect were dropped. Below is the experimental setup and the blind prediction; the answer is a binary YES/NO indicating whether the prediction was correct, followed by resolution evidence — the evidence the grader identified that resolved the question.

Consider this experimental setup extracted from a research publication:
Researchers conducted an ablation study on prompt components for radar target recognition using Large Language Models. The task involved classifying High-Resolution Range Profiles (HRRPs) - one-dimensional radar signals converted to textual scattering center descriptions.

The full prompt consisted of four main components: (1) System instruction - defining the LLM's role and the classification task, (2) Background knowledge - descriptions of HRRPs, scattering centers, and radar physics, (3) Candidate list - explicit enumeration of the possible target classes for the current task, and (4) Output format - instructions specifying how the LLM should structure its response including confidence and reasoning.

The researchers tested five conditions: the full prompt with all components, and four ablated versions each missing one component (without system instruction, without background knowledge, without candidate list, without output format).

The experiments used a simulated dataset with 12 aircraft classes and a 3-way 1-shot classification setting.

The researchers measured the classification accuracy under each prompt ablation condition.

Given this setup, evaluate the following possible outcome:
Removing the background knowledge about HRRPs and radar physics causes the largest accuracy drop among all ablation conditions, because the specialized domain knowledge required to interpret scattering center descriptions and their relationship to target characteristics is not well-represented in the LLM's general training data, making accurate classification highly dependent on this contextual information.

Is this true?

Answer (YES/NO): NO